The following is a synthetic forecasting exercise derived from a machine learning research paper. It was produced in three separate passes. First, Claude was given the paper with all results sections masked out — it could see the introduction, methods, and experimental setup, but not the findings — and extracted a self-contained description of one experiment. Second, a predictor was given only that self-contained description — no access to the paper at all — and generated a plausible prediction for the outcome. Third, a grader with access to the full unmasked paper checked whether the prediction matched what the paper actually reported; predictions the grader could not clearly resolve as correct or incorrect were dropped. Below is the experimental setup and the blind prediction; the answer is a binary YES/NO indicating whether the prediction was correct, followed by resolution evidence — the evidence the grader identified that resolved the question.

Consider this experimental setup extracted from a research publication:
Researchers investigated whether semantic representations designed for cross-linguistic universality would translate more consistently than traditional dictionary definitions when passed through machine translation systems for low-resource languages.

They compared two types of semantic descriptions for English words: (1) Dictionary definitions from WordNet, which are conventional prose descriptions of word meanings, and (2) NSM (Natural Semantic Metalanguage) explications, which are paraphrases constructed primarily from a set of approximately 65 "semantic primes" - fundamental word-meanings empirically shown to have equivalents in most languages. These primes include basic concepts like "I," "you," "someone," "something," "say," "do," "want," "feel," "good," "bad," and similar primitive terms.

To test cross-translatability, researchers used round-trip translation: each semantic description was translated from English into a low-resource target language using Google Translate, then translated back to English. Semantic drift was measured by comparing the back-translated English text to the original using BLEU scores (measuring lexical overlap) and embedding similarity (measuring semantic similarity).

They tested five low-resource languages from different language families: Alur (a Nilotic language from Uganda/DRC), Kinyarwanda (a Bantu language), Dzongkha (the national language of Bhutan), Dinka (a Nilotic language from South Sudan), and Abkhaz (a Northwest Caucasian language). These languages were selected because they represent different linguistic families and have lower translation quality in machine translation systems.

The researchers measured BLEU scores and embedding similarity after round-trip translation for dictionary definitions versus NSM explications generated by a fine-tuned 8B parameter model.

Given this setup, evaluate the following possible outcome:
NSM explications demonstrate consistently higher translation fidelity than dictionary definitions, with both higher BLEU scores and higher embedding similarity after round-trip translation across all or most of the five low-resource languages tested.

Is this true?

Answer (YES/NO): YES